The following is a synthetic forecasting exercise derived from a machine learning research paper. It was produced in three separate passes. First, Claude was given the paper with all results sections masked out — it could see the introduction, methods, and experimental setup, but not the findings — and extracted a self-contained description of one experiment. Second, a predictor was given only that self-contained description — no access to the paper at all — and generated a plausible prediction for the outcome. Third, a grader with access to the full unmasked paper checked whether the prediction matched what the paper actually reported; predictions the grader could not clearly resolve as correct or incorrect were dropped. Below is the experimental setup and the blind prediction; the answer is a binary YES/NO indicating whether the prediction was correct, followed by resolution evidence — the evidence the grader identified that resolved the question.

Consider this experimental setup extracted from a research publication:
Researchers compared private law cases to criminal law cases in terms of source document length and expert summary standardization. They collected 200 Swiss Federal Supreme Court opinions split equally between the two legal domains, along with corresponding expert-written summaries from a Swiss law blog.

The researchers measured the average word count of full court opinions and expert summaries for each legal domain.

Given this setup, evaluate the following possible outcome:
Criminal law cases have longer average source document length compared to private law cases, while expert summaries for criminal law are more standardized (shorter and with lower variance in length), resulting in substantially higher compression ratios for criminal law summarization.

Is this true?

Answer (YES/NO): NO